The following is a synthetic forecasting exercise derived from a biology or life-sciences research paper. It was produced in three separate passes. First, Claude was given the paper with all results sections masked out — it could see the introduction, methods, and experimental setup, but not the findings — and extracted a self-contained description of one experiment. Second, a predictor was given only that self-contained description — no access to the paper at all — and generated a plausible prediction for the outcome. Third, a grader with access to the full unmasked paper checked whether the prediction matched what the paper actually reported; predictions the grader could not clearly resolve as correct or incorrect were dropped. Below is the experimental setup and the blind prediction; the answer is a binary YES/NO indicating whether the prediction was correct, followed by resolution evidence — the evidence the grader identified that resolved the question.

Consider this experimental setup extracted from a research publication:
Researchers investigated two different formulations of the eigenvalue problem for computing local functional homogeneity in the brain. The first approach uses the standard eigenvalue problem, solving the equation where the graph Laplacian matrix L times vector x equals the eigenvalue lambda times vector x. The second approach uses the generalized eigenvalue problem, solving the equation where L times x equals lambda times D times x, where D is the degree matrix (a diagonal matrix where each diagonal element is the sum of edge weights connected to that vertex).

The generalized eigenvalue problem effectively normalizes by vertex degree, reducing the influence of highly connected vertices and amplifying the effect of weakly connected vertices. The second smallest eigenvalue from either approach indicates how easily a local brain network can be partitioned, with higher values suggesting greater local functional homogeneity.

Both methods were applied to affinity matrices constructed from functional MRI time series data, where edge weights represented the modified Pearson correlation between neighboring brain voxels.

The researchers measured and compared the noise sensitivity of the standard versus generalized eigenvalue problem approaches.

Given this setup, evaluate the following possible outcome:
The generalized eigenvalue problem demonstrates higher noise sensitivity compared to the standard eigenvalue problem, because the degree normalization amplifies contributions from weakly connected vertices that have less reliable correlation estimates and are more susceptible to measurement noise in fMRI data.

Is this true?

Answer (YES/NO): YES